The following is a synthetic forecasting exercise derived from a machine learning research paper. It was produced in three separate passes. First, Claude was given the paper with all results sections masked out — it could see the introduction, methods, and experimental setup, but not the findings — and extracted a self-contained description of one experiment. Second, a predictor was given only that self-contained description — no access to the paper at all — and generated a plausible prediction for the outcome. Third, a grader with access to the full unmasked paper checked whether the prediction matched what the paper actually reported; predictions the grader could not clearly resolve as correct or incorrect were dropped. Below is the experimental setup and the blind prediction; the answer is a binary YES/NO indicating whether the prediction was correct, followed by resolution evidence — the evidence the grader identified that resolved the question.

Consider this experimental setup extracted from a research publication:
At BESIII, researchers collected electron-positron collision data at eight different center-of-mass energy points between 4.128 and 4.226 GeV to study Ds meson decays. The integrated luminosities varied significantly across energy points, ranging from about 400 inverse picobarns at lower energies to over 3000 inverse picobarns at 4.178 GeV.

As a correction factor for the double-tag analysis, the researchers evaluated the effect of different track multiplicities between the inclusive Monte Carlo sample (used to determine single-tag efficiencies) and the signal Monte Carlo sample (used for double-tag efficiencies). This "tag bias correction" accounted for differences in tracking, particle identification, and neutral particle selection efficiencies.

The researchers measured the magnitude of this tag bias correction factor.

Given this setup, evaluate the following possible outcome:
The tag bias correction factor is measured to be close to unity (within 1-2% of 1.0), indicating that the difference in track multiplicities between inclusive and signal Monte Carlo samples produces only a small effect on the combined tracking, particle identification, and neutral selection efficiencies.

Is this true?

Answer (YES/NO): YES